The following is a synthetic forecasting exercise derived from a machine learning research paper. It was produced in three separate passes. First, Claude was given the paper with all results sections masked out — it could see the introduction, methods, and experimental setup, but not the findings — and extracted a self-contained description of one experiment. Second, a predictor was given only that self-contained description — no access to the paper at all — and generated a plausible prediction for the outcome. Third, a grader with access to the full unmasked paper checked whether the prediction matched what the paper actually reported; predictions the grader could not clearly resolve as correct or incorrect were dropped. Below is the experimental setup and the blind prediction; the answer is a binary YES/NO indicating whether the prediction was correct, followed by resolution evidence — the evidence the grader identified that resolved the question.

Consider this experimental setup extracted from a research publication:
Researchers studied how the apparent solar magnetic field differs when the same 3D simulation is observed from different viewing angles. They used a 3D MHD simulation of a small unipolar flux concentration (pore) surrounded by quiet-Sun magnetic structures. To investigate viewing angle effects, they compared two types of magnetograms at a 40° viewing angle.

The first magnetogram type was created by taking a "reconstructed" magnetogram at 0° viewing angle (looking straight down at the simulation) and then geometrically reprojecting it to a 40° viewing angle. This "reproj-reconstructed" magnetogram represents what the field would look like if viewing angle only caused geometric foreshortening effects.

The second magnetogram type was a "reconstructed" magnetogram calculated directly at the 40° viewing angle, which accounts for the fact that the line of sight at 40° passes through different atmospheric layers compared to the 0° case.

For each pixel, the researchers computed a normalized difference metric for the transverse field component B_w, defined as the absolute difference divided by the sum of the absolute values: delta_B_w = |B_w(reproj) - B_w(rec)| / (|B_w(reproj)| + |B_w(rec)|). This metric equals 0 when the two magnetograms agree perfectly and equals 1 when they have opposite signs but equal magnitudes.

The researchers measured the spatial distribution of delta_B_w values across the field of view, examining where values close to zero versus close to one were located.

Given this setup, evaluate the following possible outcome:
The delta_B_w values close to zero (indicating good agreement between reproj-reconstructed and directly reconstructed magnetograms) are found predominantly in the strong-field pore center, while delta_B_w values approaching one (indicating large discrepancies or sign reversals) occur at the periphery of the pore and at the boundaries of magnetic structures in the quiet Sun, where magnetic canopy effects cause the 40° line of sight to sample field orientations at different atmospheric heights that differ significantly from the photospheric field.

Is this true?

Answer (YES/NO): NO